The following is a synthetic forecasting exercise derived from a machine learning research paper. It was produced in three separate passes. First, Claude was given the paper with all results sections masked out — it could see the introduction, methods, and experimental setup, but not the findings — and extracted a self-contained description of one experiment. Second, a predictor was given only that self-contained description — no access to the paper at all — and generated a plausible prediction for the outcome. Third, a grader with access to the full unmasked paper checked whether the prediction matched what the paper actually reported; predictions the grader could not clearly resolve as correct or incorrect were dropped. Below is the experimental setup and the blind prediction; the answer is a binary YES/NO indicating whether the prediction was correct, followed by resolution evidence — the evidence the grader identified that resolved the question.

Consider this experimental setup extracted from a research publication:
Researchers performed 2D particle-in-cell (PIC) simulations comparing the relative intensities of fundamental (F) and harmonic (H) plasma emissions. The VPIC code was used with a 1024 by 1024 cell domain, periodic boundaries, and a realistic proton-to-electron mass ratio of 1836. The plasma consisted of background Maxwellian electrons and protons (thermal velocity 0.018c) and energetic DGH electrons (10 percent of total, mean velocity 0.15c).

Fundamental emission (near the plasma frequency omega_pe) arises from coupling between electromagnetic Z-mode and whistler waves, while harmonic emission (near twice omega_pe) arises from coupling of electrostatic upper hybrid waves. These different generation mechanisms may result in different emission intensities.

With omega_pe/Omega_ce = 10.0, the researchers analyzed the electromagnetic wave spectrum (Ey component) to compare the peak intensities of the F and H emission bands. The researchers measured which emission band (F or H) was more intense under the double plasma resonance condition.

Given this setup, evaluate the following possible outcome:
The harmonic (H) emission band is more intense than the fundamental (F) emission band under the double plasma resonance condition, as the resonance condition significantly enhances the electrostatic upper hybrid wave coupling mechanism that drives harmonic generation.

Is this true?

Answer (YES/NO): YES